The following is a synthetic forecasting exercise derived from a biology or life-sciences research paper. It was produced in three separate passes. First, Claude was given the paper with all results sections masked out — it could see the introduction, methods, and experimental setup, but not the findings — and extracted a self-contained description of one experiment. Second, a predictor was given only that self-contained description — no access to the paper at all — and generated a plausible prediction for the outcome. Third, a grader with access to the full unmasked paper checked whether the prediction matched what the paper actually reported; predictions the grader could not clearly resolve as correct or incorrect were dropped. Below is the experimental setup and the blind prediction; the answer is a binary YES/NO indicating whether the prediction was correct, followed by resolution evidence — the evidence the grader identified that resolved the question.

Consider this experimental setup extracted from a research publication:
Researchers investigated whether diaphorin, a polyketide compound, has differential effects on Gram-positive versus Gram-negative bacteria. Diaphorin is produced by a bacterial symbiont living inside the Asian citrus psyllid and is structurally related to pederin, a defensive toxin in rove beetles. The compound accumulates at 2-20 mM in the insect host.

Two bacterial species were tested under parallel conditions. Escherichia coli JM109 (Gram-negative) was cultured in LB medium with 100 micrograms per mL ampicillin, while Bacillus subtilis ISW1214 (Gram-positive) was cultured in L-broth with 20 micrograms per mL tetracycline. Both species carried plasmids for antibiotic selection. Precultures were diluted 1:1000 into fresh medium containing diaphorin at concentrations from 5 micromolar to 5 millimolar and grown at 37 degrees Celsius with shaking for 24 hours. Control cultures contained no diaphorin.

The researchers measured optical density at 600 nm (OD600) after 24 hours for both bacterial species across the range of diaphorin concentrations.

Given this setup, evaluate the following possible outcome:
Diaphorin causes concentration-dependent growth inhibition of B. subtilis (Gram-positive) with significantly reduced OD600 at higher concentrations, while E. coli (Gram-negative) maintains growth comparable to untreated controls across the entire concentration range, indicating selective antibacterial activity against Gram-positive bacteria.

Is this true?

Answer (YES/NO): NO